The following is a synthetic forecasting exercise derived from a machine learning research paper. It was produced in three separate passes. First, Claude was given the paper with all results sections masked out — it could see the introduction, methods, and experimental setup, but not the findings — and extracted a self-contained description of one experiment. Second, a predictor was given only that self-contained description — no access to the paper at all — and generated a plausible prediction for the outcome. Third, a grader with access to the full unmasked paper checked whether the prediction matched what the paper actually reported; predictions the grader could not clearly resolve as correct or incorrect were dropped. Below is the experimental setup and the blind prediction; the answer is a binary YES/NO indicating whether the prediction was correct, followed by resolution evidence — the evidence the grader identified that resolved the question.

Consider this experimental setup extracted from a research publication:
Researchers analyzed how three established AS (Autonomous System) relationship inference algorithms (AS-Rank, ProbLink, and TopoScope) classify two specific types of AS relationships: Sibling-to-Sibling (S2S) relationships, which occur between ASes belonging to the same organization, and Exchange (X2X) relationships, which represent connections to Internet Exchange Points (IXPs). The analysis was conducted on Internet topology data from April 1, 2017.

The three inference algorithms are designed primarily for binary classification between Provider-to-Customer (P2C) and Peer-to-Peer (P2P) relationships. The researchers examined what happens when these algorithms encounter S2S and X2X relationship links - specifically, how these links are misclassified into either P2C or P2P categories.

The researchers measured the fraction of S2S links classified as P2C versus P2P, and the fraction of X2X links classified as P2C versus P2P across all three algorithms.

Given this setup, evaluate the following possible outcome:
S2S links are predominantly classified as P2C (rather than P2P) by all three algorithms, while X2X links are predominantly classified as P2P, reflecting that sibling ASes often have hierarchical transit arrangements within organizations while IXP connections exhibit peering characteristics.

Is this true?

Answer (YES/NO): YES